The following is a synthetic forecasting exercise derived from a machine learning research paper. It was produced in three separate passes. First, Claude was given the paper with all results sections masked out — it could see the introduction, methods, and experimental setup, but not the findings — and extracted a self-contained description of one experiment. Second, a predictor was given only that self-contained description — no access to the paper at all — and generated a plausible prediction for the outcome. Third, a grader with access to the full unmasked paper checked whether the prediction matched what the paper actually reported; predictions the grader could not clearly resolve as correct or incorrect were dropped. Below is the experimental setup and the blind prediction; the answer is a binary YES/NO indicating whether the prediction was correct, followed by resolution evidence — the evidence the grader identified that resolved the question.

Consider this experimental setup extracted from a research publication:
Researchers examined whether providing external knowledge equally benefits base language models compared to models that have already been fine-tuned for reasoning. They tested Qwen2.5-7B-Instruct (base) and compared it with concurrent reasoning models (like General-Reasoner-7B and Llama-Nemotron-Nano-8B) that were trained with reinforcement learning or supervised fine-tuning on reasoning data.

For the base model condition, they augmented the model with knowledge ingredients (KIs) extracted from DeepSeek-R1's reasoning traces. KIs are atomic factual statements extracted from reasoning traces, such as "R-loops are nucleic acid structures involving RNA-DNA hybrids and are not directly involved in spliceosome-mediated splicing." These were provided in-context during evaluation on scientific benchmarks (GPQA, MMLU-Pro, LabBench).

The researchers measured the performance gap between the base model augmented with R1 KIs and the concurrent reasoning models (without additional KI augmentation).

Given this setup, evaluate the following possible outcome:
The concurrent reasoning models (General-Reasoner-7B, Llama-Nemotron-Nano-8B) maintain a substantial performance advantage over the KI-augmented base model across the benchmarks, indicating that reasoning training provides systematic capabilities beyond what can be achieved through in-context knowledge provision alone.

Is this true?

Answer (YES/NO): NO